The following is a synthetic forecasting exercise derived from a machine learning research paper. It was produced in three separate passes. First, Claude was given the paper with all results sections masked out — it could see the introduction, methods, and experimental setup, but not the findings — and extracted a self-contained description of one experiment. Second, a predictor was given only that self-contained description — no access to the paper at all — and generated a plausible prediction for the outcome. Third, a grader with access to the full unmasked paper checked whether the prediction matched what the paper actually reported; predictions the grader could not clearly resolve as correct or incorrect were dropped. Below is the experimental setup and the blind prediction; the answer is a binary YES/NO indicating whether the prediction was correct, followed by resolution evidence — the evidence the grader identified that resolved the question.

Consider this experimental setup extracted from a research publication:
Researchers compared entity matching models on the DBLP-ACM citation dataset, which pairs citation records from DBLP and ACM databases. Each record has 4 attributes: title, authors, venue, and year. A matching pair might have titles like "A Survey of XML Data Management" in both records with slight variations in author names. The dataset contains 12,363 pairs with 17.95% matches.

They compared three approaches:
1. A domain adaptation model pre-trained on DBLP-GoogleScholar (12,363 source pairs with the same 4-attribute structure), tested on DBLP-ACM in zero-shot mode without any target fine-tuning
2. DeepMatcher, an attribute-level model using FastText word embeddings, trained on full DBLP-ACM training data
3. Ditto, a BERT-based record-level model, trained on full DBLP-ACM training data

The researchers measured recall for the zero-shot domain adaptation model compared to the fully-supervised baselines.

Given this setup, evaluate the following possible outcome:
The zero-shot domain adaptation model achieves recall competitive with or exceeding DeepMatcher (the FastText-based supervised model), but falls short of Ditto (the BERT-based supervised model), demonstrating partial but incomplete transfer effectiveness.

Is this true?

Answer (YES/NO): NO